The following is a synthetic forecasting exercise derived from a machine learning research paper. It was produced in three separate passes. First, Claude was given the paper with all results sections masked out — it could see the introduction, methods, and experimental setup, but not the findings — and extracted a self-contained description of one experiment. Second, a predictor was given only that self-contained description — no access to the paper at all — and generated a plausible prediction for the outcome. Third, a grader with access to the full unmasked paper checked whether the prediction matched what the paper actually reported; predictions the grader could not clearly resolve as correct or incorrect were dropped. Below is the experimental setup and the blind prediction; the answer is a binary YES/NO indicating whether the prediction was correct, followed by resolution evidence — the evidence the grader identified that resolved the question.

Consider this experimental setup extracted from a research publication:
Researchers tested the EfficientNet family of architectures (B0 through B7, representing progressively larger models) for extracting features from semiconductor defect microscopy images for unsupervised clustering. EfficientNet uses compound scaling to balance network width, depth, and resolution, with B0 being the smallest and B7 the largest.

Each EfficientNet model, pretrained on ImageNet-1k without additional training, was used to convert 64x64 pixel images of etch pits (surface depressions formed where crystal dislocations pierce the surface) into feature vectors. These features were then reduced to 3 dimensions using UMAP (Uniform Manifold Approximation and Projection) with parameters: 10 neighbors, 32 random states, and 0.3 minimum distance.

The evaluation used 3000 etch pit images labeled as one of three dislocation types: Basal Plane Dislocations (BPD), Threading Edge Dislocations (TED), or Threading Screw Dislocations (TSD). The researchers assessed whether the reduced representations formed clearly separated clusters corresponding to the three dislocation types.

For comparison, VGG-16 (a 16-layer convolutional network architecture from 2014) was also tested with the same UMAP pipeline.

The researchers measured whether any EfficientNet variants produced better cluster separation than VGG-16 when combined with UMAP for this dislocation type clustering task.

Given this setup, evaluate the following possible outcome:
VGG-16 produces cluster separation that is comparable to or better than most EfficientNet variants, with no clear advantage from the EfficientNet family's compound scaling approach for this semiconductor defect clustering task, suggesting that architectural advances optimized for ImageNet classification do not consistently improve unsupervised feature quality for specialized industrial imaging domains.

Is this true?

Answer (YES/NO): YES